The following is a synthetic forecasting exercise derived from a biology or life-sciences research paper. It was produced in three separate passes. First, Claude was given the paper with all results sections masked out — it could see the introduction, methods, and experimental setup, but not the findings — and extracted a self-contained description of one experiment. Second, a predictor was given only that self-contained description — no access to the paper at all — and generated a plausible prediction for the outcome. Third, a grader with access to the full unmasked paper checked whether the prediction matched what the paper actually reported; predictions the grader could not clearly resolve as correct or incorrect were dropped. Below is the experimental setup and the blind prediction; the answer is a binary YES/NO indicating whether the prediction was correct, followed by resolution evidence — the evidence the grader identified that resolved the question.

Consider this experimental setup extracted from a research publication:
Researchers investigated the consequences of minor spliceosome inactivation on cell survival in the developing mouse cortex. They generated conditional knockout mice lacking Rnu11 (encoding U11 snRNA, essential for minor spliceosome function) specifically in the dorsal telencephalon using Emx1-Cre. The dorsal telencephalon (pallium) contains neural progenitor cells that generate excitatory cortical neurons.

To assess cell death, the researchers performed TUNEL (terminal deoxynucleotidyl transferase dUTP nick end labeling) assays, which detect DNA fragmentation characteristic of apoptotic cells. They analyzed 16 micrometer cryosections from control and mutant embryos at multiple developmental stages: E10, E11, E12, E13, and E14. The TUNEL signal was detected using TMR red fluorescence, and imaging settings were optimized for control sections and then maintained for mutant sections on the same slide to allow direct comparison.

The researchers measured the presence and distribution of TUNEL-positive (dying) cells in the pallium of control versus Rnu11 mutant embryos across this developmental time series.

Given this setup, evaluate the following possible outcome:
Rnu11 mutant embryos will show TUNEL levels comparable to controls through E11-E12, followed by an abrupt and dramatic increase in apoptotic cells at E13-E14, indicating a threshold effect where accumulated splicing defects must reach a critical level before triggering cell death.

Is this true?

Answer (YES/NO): NO